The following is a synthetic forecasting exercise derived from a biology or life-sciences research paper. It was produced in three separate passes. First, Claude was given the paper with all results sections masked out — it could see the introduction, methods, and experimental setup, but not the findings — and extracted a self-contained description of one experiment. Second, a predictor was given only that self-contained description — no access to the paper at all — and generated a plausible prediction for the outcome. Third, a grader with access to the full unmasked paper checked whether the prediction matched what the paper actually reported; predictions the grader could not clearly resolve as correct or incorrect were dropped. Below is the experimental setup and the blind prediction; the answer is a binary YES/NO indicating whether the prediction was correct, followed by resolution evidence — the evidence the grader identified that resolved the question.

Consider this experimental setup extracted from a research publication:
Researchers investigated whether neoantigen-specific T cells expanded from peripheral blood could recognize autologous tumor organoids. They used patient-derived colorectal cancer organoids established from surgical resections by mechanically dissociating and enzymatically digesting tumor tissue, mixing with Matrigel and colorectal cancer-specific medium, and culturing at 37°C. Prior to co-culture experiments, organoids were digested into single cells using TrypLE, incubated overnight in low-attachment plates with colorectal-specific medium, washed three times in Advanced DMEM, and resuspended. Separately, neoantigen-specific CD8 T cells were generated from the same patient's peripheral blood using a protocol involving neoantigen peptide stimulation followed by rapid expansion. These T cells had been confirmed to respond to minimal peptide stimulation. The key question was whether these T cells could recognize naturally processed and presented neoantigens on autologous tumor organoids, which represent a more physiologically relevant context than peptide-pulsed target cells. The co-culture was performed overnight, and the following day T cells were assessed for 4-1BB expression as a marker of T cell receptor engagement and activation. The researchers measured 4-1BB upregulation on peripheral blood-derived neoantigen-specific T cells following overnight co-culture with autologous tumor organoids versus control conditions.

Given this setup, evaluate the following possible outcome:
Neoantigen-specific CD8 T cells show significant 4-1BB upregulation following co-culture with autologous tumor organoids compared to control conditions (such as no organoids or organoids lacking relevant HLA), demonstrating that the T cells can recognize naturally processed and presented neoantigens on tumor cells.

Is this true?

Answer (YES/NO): YES